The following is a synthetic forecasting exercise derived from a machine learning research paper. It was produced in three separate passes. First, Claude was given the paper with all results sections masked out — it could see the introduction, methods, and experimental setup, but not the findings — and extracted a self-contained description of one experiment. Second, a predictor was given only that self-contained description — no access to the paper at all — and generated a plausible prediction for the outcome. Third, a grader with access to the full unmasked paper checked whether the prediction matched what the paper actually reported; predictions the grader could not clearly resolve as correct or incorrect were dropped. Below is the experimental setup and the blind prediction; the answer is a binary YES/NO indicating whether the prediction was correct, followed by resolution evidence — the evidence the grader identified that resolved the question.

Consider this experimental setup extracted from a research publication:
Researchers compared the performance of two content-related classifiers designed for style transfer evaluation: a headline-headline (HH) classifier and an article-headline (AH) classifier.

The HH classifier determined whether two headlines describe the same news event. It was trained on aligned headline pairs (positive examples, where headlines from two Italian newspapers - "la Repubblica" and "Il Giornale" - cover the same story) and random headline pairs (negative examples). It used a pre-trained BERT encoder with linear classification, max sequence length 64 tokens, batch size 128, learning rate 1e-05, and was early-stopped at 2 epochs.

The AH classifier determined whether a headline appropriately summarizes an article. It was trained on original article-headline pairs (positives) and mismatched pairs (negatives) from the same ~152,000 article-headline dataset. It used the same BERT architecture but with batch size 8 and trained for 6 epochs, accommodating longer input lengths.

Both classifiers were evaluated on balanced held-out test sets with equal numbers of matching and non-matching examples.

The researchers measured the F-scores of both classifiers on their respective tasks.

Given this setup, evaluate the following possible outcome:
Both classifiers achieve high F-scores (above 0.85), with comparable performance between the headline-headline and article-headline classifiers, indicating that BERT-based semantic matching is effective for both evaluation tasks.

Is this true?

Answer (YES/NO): YES